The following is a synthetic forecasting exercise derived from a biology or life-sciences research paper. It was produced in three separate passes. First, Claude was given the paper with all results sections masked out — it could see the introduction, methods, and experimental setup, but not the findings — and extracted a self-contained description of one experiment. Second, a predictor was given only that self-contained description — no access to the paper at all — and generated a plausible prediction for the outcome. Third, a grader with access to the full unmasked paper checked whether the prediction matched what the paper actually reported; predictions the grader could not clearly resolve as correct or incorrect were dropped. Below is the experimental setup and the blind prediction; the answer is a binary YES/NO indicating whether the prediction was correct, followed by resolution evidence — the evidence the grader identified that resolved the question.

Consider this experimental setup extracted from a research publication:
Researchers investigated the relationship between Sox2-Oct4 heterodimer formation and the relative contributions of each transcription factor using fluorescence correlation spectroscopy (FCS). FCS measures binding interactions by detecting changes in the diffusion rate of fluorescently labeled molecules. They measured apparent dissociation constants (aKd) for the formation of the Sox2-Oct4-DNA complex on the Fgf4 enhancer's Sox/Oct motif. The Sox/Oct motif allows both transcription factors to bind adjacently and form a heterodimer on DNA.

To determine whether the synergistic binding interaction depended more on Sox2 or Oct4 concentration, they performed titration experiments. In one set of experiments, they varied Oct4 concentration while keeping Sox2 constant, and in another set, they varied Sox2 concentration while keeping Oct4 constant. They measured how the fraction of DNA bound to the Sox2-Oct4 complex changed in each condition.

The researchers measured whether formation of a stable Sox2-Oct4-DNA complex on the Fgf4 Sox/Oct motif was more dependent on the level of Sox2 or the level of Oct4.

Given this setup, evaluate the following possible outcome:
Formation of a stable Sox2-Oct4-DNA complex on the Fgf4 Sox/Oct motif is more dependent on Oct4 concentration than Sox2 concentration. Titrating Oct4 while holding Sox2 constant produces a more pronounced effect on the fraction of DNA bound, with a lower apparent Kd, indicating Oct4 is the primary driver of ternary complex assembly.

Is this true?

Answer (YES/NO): NO